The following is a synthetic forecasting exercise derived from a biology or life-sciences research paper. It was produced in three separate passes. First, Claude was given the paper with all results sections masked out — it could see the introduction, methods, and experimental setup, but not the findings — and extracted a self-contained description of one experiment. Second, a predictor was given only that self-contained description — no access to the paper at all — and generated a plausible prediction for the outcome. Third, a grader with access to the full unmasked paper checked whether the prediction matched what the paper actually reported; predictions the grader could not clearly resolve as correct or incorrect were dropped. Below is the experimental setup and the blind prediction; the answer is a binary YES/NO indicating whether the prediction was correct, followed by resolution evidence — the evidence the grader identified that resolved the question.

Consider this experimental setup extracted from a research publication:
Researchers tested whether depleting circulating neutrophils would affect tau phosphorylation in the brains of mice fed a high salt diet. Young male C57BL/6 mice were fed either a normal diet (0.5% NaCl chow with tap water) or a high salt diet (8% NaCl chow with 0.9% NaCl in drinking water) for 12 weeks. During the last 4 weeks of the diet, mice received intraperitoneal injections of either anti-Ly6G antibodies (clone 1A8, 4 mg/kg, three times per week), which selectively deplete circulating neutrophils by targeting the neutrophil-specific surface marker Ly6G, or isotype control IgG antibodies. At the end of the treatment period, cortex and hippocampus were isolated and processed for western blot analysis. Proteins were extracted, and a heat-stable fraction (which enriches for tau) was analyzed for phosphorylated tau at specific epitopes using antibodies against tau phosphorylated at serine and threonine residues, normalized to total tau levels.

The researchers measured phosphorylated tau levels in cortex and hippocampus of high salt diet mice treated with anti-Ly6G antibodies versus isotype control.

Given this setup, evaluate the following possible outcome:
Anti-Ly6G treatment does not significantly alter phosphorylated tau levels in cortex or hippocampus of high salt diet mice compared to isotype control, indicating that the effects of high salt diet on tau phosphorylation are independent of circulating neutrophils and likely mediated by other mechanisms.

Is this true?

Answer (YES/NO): YES